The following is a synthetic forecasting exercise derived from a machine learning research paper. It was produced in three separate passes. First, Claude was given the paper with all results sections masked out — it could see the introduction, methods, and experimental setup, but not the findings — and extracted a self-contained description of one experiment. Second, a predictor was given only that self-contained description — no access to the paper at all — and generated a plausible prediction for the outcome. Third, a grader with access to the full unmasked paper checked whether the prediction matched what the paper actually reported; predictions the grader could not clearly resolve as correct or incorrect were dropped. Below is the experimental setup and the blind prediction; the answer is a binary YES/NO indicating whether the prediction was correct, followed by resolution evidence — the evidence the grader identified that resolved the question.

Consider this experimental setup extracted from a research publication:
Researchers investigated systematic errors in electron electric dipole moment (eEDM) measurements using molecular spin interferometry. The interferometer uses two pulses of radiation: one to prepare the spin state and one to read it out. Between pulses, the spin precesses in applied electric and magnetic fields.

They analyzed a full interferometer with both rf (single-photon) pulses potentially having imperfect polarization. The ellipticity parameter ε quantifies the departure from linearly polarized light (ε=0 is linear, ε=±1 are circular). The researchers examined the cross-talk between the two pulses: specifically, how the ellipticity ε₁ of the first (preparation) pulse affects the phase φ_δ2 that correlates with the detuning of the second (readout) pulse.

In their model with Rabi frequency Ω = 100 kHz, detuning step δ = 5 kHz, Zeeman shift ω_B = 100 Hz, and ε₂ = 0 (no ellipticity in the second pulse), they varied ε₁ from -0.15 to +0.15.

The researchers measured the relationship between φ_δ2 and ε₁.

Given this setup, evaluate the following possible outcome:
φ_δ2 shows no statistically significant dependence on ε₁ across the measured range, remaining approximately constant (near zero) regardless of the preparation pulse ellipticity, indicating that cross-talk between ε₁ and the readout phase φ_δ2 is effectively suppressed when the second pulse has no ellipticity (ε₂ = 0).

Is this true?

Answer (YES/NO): NO